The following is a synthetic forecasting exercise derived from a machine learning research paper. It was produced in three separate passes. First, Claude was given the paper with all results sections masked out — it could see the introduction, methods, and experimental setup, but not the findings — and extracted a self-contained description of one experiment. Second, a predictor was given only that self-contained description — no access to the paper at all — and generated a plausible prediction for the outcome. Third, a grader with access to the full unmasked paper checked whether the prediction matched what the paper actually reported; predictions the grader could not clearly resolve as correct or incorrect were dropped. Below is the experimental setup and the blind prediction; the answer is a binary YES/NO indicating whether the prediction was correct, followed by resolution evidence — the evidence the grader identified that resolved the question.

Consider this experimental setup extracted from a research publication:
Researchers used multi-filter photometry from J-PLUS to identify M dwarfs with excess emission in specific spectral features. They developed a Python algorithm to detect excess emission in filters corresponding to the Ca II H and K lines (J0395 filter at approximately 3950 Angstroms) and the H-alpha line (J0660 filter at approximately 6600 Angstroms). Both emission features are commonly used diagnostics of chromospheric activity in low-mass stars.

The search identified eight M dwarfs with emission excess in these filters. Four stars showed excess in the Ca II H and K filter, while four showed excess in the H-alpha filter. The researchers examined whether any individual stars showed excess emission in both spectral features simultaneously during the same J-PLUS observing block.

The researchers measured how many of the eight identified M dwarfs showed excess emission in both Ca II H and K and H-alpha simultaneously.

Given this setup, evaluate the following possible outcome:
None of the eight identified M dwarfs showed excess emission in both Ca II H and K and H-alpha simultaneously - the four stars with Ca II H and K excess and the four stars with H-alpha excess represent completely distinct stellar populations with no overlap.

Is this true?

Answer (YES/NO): NO